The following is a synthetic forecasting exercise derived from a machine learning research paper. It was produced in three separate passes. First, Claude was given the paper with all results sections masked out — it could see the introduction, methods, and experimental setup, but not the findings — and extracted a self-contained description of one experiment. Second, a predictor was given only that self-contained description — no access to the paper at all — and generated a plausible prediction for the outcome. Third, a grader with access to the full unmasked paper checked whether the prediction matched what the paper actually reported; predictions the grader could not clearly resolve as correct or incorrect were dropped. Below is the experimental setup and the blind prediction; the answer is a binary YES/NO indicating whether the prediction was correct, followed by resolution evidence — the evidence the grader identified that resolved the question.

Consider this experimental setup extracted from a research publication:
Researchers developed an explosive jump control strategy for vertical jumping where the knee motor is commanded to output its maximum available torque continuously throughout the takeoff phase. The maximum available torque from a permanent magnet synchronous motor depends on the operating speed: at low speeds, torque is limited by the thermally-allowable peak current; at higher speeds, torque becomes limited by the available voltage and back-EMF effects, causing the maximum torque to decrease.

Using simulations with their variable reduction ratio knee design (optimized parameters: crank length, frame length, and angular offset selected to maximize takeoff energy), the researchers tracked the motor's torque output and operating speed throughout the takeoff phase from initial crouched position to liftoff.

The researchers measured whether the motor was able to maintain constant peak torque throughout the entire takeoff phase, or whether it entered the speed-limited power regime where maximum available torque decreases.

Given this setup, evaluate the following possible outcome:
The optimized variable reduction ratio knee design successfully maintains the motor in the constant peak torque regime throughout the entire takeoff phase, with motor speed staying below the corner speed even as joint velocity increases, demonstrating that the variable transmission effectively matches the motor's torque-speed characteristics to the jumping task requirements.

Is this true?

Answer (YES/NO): NO